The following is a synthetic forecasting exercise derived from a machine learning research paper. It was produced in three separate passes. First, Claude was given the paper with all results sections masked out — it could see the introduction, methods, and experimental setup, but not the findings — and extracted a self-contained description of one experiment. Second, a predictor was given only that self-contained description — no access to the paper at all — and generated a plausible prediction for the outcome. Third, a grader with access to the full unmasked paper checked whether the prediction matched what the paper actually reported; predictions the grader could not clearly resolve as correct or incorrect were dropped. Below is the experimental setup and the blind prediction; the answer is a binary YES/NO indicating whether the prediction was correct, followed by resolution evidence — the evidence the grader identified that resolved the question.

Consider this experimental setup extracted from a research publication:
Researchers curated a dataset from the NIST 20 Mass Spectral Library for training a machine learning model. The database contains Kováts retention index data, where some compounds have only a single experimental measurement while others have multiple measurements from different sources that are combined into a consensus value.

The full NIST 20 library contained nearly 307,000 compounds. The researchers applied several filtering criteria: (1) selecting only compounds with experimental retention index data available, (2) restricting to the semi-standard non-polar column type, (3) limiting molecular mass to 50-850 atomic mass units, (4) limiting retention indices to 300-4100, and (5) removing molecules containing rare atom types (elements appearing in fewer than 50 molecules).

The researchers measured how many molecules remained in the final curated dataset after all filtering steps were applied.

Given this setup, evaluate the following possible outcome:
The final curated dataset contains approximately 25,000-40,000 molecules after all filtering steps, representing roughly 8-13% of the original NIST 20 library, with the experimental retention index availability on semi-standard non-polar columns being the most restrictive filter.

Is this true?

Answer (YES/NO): NO